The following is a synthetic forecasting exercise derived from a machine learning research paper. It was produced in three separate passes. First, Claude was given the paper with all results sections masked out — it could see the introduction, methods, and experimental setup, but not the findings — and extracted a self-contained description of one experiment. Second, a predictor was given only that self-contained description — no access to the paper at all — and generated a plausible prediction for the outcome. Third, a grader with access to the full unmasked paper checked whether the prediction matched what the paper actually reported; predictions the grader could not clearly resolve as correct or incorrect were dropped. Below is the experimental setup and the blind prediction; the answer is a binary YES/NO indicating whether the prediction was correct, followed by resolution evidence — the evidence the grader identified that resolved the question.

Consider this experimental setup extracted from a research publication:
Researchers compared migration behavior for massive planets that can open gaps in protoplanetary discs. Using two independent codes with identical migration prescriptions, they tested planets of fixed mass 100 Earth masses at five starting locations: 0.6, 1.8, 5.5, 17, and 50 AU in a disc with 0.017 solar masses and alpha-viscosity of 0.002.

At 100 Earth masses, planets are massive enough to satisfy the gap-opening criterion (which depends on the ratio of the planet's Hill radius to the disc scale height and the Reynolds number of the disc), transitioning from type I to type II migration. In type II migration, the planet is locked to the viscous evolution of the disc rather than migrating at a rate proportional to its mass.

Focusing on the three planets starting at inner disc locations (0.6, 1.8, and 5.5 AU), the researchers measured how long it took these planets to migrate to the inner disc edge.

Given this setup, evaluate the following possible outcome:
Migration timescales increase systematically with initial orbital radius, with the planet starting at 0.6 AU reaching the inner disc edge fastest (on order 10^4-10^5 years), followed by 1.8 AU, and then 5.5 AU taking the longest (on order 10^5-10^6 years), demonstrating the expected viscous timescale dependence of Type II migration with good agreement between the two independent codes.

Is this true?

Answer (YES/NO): NO